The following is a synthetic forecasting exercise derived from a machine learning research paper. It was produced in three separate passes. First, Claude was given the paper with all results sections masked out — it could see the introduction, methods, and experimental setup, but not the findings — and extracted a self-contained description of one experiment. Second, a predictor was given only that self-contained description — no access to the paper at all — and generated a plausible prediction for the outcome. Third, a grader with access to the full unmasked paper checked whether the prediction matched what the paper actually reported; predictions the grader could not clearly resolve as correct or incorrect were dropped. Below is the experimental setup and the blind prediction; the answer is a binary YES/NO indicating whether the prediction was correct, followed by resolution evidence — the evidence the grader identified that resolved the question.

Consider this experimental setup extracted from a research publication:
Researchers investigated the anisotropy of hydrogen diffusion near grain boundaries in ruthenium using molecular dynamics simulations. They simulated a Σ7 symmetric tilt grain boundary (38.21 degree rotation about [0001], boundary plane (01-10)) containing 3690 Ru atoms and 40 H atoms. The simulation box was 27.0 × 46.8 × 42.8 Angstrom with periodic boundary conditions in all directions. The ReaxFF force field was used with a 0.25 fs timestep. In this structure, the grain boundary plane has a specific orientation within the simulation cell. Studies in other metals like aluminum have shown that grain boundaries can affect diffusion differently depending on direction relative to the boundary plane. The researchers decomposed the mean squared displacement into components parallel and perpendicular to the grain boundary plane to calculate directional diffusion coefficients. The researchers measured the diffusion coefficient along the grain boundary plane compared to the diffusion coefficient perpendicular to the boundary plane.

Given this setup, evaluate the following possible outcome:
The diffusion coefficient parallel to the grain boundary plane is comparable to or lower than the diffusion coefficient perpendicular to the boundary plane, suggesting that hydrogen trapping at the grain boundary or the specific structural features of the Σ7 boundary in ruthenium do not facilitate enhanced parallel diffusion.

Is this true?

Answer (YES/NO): NO